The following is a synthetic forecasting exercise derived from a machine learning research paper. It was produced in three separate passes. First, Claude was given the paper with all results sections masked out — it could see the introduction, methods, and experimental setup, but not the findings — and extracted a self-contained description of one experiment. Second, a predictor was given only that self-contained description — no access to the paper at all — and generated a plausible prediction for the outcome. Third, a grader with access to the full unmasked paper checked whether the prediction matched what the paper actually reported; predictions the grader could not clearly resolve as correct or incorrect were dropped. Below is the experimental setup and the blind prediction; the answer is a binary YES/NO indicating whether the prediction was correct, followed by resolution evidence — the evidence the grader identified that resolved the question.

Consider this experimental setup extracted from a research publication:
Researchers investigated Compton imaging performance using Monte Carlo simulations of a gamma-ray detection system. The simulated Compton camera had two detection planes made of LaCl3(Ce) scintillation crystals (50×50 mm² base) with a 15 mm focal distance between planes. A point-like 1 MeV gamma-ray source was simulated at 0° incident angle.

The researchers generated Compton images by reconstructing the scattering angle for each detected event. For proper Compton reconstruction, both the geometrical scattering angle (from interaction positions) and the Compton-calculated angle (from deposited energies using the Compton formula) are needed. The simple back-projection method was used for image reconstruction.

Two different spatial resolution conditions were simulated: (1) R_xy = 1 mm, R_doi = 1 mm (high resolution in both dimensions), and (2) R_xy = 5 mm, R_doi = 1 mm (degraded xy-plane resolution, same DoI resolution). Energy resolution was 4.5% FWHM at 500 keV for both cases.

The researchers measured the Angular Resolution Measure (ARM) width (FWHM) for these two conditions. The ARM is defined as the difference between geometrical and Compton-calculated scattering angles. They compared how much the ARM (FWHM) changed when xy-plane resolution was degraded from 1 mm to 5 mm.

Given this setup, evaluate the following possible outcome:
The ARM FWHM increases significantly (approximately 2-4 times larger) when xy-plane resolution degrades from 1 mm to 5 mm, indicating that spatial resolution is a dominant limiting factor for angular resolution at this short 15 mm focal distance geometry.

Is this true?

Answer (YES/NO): NO